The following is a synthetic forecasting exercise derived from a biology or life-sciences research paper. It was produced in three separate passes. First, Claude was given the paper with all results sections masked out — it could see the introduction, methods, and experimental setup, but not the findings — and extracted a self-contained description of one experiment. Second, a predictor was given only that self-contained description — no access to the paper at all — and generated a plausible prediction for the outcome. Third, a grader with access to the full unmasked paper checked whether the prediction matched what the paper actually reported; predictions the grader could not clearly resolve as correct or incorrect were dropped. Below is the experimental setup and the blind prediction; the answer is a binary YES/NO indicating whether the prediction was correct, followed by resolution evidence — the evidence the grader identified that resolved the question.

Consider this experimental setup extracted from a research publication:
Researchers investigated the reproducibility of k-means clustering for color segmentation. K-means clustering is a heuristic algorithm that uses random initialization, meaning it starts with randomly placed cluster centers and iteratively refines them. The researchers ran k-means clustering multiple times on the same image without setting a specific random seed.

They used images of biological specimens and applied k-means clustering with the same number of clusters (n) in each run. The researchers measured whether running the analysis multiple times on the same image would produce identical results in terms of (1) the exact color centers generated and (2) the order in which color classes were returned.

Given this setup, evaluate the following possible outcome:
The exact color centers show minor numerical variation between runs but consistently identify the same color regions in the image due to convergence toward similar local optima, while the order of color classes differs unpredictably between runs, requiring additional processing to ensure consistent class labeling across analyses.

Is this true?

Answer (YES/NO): NO